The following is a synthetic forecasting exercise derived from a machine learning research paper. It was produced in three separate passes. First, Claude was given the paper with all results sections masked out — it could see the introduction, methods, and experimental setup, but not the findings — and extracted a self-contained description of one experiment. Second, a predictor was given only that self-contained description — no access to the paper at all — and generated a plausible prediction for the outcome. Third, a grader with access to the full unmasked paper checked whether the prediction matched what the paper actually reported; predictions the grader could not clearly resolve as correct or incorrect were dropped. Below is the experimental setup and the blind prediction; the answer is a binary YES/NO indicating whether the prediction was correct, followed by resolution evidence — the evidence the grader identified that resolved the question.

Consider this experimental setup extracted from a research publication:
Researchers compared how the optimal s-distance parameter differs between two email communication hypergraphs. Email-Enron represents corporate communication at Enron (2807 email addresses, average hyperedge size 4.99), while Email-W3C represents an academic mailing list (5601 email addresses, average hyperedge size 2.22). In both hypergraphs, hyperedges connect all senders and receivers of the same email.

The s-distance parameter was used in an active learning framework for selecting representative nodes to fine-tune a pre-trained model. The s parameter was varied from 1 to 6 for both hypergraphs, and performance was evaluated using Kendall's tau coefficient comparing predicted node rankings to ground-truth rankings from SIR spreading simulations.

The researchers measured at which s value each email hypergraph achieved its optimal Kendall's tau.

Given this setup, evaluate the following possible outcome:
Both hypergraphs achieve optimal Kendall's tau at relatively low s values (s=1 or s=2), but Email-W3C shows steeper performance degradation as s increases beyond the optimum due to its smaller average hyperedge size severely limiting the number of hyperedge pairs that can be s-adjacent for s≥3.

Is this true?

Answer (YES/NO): YES